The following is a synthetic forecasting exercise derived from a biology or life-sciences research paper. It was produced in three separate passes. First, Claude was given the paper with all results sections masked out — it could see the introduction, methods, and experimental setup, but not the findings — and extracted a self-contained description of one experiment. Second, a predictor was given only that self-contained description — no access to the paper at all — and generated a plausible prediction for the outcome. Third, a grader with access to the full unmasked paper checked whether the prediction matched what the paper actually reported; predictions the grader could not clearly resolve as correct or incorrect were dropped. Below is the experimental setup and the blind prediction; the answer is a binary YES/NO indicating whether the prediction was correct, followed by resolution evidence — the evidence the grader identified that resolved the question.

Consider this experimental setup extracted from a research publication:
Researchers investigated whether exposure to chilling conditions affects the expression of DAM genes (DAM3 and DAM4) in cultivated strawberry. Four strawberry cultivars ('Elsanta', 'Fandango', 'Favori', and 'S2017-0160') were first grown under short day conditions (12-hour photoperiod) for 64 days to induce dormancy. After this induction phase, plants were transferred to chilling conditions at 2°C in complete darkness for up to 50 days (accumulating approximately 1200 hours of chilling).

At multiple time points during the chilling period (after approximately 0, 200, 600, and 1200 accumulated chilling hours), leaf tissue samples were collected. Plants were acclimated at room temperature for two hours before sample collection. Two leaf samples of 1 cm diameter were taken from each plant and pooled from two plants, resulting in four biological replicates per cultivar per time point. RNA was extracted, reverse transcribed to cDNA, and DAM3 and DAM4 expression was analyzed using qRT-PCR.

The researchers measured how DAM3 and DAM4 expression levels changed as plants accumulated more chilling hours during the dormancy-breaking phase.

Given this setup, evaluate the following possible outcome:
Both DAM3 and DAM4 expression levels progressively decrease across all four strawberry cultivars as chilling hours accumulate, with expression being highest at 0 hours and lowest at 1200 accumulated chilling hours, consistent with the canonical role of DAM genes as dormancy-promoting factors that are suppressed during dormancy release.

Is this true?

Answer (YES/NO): YES